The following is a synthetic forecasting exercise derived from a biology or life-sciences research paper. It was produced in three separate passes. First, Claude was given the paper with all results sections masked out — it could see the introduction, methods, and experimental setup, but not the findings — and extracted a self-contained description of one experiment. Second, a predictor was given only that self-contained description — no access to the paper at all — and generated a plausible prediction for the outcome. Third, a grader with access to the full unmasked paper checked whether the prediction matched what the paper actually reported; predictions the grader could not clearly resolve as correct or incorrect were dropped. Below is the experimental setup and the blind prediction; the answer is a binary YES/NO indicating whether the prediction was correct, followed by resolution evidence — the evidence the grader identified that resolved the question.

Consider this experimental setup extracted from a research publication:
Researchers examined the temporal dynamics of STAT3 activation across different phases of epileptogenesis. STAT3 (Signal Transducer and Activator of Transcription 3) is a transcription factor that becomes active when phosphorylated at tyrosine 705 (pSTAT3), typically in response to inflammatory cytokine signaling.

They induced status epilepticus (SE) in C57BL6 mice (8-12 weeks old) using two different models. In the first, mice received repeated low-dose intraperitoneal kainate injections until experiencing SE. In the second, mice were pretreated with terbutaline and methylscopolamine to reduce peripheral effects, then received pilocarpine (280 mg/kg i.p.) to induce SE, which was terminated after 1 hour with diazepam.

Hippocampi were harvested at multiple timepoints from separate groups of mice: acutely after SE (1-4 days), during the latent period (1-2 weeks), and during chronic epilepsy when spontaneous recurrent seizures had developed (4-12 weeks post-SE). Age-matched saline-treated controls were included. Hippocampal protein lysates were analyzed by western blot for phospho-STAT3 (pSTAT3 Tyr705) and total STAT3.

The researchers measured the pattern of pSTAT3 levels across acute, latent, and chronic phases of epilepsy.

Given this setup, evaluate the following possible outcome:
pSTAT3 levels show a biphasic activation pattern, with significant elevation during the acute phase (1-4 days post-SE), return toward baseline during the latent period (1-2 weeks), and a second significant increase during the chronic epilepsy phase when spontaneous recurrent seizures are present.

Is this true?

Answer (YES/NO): YES